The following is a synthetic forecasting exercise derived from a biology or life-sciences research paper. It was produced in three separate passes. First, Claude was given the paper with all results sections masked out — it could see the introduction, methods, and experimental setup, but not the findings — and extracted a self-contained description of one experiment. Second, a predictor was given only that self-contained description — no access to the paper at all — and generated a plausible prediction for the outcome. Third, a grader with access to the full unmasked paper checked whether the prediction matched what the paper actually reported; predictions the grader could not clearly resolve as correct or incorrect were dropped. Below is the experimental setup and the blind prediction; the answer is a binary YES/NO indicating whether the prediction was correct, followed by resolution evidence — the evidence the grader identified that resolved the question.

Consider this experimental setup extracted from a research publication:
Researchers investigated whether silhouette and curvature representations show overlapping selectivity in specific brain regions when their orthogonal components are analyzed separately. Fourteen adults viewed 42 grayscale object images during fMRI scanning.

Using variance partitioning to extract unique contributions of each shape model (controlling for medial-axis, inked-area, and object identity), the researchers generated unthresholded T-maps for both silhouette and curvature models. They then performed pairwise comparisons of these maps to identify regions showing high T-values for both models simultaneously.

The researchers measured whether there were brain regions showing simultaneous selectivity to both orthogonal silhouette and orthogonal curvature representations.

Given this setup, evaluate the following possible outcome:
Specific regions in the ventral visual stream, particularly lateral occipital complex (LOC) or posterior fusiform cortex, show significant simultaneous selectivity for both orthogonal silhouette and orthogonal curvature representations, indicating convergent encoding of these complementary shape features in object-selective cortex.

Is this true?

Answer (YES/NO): YES